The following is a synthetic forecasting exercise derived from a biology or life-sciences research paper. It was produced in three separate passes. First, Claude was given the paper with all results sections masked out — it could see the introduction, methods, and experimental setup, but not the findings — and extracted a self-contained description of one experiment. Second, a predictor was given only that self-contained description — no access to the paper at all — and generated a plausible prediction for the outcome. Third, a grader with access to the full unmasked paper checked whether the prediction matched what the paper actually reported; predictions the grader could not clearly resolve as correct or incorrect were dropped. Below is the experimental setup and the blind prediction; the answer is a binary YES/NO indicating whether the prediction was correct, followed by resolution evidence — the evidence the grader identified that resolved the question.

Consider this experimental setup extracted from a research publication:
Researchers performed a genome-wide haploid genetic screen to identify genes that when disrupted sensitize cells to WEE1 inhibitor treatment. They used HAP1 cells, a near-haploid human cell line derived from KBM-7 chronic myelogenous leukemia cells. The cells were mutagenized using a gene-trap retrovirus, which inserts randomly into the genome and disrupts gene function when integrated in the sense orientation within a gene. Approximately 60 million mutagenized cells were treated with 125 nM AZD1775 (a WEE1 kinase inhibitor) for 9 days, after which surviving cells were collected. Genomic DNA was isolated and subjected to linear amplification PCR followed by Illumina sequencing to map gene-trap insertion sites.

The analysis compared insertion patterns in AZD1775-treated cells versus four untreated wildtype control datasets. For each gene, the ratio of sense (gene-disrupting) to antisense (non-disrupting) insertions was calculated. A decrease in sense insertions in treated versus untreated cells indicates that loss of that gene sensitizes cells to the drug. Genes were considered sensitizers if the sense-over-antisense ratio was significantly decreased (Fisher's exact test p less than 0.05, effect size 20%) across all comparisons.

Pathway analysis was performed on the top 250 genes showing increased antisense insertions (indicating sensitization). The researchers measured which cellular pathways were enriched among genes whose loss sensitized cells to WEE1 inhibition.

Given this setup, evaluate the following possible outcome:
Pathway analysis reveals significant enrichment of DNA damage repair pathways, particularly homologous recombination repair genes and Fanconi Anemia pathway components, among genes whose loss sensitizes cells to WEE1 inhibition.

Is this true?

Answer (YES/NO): NO